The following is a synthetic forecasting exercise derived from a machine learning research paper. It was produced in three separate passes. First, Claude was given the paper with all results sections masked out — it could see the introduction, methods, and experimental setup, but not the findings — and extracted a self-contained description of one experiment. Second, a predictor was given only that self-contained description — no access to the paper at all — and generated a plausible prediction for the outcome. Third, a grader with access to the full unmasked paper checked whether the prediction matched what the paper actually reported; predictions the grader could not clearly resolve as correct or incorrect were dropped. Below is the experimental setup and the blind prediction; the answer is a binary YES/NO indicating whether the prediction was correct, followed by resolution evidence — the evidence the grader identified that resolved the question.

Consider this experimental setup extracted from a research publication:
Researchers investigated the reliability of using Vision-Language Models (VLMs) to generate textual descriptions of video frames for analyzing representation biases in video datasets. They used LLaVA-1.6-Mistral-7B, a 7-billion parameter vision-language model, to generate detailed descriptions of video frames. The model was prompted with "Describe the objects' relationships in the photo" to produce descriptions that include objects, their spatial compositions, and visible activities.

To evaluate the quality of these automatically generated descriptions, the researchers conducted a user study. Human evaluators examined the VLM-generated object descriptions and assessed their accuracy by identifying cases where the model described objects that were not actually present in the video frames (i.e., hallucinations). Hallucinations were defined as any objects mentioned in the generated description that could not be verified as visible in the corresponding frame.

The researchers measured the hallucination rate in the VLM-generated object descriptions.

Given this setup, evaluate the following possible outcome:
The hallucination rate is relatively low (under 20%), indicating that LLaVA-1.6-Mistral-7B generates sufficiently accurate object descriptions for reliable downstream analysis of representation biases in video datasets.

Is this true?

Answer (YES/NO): YES